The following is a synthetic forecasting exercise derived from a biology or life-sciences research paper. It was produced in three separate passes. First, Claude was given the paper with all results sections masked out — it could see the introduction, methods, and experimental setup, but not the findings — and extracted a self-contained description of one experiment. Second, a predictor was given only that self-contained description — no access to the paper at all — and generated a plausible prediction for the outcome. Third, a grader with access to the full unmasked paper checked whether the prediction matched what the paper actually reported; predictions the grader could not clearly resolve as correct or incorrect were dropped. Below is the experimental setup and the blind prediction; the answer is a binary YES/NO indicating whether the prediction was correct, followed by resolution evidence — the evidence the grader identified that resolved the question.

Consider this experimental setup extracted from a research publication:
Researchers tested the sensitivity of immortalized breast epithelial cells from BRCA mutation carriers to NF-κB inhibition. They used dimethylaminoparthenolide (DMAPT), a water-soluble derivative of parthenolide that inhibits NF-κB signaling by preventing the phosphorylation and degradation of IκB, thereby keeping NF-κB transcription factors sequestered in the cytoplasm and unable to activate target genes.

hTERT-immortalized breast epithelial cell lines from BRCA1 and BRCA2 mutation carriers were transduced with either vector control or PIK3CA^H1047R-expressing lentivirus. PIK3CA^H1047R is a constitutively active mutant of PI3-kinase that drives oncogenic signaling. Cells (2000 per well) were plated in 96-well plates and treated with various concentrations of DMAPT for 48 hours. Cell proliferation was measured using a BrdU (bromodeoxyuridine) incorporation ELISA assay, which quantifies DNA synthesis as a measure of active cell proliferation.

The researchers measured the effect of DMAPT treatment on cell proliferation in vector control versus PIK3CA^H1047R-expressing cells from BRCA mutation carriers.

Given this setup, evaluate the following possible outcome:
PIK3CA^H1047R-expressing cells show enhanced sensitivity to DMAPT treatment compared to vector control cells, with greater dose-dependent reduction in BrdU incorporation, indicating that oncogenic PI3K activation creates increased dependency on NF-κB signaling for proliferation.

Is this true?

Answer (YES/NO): NO